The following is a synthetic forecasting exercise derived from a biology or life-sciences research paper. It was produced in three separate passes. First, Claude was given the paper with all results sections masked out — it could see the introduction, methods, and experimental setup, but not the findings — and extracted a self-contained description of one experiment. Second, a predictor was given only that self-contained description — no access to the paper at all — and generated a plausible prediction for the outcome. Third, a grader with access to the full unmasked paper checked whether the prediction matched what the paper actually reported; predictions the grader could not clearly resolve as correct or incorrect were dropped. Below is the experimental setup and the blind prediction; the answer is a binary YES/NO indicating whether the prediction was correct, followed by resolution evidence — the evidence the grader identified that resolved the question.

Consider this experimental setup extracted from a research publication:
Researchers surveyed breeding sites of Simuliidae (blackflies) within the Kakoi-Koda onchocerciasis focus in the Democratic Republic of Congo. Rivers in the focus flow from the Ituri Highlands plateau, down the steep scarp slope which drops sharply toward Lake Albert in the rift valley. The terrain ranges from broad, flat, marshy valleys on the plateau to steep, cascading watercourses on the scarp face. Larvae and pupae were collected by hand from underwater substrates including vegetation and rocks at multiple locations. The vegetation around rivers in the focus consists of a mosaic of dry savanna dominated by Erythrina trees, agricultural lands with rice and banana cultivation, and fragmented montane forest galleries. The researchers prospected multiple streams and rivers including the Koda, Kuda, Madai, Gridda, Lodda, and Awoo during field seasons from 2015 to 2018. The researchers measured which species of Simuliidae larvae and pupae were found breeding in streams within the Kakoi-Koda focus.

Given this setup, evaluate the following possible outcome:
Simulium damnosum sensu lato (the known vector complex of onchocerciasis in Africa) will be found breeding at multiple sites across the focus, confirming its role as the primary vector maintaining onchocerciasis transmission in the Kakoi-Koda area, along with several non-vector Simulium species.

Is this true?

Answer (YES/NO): NO